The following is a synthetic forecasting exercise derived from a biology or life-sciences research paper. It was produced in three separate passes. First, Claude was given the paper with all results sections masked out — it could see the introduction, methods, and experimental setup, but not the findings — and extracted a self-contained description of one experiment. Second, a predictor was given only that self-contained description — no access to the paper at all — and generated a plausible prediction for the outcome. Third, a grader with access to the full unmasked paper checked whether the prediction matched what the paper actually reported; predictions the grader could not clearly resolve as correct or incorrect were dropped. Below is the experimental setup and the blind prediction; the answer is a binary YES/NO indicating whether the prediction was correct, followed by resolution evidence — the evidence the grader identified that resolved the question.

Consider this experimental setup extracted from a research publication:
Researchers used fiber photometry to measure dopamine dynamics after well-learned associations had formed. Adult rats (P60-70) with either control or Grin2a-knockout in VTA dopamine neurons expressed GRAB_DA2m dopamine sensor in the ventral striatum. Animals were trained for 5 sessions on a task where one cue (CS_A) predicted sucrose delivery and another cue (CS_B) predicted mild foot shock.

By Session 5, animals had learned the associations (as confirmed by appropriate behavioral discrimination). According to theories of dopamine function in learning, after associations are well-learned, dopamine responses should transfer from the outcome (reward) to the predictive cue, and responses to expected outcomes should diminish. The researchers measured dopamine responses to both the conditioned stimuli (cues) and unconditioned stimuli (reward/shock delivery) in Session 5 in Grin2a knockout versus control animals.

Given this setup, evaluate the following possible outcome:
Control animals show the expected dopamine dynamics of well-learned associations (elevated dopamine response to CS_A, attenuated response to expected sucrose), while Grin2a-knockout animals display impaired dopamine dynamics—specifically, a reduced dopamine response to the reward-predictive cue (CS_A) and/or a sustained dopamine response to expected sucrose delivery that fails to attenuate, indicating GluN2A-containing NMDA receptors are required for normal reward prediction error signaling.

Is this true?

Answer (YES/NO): NO